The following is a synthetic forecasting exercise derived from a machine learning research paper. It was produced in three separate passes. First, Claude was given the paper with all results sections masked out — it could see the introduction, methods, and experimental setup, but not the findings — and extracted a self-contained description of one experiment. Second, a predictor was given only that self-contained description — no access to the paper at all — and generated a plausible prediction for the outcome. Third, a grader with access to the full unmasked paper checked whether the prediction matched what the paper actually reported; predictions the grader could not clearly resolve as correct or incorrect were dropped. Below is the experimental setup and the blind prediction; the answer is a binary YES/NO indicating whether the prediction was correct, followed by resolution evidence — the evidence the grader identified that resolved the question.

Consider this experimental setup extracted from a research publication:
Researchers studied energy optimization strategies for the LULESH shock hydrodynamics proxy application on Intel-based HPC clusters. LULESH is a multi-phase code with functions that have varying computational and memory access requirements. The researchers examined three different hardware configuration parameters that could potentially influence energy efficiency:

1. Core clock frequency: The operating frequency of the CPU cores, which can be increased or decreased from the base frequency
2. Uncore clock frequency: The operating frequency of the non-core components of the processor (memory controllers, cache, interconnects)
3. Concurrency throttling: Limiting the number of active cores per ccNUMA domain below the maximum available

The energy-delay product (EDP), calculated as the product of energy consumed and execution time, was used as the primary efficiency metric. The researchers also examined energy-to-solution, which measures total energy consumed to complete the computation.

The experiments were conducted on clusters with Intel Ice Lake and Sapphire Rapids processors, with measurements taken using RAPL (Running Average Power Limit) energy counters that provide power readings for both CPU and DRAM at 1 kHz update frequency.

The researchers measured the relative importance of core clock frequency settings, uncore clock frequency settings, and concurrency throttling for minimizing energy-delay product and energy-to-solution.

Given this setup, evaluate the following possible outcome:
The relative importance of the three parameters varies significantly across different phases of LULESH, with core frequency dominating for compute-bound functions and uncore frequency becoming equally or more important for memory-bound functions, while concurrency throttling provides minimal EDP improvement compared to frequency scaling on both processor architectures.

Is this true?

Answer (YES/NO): NO